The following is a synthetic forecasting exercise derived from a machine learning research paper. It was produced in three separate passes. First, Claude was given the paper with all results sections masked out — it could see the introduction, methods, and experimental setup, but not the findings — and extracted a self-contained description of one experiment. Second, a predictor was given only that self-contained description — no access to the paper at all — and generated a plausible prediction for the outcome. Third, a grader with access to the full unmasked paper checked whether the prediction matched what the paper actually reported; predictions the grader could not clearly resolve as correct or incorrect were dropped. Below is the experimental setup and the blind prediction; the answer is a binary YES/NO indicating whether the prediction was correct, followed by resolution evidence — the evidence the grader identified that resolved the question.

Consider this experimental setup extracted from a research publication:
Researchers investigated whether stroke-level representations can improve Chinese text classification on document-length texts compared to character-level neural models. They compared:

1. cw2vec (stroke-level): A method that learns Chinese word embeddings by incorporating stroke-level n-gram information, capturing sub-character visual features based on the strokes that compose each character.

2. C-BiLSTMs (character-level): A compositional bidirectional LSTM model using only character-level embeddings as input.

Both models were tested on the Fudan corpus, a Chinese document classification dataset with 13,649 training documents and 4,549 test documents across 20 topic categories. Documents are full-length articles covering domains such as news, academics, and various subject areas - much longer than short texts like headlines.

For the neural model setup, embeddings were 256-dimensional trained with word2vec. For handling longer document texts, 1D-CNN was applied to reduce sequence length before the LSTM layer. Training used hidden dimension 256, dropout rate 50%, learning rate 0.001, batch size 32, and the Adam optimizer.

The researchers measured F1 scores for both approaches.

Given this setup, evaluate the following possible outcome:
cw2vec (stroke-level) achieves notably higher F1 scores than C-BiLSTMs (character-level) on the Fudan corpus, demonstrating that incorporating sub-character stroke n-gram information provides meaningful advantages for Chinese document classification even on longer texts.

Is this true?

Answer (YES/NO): YES